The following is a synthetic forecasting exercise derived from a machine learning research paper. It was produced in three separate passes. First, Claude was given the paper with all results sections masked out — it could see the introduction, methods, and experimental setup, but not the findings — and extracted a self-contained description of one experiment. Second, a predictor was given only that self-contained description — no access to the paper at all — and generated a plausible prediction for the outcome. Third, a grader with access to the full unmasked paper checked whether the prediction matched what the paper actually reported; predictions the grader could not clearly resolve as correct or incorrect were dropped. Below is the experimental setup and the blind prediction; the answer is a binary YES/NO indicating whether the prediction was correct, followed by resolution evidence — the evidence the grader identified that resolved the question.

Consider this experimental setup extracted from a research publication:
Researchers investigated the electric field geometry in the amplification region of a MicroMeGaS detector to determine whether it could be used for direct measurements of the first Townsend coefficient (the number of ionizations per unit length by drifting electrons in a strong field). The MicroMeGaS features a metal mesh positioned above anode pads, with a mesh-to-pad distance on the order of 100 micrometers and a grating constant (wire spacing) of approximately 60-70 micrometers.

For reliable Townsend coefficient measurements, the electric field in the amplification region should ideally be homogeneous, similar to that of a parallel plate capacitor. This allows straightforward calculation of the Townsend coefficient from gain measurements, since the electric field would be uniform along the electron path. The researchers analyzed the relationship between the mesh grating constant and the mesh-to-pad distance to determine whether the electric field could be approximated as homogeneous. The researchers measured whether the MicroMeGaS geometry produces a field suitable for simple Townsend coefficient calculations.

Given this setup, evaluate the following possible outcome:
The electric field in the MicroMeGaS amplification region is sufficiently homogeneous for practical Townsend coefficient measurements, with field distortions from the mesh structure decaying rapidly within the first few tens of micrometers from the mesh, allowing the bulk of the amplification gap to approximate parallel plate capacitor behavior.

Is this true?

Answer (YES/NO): NO